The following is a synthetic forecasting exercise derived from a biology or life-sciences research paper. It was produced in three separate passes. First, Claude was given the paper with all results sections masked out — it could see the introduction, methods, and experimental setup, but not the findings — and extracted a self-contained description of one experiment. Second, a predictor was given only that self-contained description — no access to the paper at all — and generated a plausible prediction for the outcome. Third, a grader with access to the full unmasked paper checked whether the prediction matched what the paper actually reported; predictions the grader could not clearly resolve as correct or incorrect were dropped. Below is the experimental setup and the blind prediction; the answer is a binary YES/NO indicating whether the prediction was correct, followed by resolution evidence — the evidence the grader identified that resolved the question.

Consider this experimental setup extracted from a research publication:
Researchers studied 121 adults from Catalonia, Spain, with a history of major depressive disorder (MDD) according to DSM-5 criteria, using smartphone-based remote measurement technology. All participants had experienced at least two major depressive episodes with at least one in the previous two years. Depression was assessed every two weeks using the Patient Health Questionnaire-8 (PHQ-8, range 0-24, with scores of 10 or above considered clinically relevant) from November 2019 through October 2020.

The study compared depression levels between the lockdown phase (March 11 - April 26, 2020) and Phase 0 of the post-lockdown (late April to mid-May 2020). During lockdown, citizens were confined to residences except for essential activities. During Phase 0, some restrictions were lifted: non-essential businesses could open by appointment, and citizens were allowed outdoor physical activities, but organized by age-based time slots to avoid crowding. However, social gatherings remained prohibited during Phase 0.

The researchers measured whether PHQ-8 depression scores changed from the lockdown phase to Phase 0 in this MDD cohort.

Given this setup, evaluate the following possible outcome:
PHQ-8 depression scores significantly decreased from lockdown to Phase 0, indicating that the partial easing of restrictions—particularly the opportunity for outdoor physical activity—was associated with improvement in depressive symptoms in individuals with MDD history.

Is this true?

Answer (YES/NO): NO